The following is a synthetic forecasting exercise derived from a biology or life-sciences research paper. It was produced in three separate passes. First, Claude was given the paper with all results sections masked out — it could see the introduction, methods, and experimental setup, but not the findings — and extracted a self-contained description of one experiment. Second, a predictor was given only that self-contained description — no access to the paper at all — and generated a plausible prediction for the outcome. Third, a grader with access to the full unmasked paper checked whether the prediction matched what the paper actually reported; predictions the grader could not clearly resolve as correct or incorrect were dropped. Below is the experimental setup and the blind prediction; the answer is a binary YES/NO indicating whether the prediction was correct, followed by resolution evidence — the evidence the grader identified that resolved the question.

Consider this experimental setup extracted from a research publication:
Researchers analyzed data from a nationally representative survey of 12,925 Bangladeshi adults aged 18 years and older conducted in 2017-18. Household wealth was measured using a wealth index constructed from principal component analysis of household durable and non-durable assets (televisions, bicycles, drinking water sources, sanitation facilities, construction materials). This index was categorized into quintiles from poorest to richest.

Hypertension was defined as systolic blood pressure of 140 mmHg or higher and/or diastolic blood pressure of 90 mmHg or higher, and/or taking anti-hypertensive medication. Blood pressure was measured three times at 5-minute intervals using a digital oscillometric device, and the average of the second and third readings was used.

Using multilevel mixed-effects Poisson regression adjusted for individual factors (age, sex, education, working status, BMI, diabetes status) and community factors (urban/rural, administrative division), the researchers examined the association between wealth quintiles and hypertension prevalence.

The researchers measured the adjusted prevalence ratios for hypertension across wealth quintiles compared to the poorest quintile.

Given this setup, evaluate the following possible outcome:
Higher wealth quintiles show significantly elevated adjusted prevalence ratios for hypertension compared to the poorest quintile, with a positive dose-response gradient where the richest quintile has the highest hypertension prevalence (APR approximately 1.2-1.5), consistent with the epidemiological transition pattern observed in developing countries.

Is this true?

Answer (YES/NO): NO